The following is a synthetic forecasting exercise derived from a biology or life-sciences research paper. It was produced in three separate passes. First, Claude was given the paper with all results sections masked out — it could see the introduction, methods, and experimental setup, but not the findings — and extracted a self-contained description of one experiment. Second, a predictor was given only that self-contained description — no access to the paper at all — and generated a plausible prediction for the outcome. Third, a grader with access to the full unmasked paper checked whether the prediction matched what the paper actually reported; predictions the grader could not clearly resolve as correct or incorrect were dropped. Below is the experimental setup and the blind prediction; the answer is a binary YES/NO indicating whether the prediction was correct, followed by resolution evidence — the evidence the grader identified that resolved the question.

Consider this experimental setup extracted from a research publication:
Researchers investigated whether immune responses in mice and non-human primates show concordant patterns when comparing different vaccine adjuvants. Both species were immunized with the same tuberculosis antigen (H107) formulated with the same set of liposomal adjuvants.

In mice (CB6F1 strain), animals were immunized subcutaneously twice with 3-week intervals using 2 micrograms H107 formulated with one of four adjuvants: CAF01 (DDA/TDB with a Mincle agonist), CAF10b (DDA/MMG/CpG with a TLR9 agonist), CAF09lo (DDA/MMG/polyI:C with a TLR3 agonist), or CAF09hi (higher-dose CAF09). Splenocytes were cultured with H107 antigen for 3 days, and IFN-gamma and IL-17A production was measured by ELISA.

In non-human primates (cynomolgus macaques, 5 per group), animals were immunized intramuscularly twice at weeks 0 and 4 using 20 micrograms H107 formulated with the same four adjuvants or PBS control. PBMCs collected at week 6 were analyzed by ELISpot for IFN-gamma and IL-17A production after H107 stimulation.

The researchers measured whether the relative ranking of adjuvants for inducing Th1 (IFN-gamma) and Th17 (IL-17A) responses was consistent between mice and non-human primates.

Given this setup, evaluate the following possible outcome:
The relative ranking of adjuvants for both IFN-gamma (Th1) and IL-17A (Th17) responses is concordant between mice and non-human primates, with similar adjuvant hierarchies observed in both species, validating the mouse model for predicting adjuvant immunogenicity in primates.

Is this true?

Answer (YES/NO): NO